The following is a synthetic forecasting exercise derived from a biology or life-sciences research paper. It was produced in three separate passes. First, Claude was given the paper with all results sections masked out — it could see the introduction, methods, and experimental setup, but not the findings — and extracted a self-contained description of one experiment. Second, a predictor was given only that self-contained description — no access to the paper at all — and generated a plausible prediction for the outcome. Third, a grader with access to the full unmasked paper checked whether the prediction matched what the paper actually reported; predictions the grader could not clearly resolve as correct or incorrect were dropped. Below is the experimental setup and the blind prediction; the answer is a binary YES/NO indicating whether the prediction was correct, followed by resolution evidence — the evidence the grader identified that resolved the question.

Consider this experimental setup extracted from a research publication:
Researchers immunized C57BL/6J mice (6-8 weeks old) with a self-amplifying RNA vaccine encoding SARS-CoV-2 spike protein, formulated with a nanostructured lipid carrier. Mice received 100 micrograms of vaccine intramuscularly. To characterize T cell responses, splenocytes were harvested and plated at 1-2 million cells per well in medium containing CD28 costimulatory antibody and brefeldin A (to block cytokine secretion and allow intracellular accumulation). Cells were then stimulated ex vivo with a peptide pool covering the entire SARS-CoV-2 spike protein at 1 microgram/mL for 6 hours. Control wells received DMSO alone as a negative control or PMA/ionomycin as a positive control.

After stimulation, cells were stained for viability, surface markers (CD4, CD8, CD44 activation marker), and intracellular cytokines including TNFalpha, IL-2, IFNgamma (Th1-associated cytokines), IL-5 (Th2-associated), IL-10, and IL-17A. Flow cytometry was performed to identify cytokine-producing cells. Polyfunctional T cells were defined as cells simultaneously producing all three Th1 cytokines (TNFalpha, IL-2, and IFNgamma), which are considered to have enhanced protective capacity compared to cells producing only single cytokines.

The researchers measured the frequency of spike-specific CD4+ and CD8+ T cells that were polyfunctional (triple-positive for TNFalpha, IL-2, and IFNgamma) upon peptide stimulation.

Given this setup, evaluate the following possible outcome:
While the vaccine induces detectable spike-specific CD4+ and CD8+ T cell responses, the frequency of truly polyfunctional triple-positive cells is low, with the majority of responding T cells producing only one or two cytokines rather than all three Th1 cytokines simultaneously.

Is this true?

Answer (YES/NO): NO